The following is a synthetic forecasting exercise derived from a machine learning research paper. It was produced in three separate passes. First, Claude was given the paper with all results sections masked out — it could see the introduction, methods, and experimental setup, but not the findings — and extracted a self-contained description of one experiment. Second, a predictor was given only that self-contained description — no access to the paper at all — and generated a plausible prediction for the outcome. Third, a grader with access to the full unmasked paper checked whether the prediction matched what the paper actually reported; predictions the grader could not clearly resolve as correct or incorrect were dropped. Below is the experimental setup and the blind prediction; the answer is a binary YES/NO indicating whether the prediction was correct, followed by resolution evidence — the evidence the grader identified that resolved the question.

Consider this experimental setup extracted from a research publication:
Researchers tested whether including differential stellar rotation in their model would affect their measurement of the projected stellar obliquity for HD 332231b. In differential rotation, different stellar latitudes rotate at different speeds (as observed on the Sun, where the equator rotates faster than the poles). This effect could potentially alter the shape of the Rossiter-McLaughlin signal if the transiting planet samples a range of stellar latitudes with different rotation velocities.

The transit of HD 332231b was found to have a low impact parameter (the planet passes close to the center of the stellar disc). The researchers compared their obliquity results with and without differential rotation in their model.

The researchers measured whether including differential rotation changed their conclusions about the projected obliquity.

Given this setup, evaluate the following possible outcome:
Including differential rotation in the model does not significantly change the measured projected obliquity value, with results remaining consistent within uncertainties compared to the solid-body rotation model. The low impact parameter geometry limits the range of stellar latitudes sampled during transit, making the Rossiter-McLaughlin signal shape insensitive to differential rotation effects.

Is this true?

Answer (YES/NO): YES